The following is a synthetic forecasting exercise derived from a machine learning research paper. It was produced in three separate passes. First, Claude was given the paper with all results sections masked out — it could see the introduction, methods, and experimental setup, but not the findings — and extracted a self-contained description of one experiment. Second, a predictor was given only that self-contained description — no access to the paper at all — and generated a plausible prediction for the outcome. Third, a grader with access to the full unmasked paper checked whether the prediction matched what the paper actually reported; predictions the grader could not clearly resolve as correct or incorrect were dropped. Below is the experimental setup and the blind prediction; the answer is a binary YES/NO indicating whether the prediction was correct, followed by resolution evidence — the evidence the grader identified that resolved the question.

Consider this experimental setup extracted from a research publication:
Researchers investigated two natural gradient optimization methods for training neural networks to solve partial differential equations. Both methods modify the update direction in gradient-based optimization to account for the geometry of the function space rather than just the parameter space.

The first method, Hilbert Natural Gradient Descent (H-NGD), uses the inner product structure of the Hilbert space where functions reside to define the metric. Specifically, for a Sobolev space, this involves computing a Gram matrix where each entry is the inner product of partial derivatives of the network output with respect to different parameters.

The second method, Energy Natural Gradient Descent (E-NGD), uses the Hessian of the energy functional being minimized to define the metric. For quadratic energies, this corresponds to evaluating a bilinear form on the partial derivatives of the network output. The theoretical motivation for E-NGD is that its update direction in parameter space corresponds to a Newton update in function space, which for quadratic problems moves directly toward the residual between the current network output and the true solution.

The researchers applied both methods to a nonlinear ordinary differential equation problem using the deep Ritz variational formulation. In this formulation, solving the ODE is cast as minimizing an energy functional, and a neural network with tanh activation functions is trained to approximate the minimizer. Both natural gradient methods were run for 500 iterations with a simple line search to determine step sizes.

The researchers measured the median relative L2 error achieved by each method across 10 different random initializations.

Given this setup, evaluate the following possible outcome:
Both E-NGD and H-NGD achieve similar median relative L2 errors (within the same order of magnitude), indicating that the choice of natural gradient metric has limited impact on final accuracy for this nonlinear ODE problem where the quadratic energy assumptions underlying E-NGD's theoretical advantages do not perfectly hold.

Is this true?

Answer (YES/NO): YES